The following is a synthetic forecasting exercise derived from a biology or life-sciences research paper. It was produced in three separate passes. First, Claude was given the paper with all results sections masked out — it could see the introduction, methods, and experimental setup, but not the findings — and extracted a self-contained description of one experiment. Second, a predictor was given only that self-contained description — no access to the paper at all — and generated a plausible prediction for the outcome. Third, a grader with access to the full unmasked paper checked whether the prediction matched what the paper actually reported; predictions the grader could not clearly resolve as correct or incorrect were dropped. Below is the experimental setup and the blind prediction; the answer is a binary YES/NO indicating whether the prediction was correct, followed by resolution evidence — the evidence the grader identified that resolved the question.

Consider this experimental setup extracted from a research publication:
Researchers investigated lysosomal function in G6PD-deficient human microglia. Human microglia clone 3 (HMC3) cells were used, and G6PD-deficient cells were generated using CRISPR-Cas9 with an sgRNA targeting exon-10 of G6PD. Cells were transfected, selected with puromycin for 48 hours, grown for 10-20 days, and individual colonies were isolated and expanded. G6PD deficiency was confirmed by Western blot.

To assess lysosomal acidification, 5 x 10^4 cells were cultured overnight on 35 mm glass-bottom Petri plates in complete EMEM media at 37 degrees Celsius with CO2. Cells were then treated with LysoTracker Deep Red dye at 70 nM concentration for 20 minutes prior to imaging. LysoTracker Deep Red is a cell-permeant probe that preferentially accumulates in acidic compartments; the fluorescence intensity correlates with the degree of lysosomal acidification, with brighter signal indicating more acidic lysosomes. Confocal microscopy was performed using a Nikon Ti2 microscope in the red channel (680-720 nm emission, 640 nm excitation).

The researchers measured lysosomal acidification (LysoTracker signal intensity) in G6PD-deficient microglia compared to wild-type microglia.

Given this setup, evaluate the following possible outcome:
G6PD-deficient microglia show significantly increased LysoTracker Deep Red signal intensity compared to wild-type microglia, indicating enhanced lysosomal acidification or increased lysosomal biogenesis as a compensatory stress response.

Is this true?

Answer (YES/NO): NO